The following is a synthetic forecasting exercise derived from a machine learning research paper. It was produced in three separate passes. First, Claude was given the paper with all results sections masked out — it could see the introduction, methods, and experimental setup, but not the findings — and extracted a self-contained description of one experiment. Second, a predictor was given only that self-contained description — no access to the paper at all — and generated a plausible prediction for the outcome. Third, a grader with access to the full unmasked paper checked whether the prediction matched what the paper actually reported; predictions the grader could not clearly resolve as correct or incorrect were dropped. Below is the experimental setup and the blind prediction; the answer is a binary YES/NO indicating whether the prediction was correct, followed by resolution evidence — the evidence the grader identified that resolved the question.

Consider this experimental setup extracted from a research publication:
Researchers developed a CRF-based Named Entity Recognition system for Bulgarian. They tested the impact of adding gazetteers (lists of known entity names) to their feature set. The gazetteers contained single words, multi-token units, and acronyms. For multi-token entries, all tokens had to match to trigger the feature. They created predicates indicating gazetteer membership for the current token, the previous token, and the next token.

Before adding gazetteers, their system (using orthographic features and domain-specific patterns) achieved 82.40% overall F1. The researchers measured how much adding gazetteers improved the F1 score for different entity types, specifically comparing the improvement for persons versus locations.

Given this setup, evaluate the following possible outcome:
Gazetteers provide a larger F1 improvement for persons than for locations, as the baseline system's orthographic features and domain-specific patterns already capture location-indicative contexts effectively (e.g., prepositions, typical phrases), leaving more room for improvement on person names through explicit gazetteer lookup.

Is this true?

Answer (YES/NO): YES